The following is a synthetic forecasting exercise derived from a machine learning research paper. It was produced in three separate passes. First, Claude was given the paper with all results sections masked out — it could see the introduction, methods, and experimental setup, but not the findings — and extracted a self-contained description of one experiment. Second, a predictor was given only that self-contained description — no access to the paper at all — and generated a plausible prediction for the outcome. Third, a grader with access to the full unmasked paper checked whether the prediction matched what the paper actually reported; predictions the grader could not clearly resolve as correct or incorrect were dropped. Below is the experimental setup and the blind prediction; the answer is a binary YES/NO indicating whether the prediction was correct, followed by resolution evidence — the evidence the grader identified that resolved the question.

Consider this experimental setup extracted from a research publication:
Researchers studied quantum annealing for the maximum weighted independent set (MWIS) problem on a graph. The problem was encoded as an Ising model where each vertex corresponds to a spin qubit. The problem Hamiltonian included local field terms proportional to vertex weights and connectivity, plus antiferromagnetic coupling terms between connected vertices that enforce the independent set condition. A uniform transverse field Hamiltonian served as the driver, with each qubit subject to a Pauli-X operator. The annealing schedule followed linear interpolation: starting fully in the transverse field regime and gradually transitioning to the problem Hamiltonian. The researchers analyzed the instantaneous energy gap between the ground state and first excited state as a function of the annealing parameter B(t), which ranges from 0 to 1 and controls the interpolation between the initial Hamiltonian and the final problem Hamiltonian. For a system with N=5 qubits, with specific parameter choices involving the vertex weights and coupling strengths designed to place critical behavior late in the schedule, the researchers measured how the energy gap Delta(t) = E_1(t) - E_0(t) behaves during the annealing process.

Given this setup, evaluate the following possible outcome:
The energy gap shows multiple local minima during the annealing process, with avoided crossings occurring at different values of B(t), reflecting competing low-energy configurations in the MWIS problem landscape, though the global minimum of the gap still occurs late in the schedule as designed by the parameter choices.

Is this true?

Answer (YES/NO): NO